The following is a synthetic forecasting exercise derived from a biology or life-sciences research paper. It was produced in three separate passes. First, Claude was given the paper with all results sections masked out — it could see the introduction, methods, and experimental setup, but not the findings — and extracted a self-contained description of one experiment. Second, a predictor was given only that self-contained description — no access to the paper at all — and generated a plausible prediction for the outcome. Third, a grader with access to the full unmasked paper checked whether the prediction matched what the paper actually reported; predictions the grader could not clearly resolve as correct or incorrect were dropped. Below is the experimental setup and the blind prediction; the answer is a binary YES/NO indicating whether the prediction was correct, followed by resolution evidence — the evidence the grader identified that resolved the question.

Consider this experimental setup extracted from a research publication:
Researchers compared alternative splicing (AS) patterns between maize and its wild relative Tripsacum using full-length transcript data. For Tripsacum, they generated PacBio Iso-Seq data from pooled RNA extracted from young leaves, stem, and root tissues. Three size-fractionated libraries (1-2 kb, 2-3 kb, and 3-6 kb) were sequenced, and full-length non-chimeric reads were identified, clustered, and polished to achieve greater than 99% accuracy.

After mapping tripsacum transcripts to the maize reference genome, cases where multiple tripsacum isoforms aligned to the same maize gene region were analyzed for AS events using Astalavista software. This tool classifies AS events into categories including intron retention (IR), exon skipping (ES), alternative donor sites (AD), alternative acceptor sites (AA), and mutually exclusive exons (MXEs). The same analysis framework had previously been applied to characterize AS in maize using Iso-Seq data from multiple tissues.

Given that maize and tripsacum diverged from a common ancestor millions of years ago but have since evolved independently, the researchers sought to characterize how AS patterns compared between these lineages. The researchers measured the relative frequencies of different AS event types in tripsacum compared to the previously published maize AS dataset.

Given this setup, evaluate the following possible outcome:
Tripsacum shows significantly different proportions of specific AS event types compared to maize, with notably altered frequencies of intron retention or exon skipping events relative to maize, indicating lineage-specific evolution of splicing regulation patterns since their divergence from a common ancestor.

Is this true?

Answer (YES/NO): NO